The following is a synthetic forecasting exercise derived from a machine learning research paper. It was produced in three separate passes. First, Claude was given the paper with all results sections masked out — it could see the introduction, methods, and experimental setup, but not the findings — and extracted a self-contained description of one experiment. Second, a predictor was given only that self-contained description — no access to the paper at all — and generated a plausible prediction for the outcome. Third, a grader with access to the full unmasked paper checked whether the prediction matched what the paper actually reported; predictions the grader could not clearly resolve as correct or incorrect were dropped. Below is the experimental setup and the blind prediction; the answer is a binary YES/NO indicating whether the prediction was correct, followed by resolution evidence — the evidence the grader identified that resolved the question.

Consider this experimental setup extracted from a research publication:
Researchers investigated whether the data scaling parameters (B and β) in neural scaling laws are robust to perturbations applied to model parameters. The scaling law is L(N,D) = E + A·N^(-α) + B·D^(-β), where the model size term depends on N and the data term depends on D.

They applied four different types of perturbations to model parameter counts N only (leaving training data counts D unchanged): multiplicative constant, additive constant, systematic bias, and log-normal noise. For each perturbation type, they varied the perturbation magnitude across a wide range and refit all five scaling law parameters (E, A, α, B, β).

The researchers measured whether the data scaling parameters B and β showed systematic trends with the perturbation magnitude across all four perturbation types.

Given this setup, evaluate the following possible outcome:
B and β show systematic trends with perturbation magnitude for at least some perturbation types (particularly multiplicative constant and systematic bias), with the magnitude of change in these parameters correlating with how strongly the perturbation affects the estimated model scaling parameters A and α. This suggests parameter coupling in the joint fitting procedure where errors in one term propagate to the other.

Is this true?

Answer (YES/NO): NO